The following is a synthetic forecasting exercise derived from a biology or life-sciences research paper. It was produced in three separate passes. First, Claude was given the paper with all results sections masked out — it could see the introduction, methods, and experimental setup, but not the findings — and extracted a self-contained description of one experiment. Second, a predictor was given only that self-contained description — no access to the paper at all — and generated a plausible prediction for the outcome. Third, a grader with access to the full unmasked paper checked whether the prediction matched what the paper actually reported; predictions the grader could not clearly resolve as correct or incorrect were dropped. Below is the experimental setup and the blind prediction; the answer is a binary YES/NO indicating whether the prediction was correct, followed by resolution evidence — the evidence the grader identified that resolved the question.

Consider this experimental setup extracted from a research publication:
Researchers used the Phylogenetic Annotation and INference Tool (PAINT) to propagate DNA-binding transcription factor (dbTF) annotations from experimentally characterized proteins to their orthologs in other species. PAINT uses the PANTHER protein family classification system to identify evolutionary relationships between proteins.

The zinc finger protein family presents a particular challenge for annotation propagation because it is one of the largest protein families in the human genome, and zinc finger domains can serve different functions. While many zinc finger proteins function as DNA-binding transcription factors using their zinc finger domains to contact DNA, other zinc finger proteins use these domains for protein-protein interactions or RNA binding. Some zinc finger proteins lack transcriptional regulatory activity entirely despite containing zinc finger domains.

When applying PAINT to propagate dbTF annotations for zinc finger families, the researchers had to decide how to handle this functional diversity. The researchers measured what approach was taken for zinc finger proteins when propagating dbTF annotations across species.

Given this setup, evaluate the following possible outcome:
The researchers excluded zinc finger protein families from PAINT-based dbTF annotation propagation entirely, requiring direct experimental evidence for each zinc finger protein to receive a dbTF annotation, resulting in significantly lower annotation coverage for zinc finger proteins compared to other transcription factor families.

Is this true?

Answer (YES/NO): NO